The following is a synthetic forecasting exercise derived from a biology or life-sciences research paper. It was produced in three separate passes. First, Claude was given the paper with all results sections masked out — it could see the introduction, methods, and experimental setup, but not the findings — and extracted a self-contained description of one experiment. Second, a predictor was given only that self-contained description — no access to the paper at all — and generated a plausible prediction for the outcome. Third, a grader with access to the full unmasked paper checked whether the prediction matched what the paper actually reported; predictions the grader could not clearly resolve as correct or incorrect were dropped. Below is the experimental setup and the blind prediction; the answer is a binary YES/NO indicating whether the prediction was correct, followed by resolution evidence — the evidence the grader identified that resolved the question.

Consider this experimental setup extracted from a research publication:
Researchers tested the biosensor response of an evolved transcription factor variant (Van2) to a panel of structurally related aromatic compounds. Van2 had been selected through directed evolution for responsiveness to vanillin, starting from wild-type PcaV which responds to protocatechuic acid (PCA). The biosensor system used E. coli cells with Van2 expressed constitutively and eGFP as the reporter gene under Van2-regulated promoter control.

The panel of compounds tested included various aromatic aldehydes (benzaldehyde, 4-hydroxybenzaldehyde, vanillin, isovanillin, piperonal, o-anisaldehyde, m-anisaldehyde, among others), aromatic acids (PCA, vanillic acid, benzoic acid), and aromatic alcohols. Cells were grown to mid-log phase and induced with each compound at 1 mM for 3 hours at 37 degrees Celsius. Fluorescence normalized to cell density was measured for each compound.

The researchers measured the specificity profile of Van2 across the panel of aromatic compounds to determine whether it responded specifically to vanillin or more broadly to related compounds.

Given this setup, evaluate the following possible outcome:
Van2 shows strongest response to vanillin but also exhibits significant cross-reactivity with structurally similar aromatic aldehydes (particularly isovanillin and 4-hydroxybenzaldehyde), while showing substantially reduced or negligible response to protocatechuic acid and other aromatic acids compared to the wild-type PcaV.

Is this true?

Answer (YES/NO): NO